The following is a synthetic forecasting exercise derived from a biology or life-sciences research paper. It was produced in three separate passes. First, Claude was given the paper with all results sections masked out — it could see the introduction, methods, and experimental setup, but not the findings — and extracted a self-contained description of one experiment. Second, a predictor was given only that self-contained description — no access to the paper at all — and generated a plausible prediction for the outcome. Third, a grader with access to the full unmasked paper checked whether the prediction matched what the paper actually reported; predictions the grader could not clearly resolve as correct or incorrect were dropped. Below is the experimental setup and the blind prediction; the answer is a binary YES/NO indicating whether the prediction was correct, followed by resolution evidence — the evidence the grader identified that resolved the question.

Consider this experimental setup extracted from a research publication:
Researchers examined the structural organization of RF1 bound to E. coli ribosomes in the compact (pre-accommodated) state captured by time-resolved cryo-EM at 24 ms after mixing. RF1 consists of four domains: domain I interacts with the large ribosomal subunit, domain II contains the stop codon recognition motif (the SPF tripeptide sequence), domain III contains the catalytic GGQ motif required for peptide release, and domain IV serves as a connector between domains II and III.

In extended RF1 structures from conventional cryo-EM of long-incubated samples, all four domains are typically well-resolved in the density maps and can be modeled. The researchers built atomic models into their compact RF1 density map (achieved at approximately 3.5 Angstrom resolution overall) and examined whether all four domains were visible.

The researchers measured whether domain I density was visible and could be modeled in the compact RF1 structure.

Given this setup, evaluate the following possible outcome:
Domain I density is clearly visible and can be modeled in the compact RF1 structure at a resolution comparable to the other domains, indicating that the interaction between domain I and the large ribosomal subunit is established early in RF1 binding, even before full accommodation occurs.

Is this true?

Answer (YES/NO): NO